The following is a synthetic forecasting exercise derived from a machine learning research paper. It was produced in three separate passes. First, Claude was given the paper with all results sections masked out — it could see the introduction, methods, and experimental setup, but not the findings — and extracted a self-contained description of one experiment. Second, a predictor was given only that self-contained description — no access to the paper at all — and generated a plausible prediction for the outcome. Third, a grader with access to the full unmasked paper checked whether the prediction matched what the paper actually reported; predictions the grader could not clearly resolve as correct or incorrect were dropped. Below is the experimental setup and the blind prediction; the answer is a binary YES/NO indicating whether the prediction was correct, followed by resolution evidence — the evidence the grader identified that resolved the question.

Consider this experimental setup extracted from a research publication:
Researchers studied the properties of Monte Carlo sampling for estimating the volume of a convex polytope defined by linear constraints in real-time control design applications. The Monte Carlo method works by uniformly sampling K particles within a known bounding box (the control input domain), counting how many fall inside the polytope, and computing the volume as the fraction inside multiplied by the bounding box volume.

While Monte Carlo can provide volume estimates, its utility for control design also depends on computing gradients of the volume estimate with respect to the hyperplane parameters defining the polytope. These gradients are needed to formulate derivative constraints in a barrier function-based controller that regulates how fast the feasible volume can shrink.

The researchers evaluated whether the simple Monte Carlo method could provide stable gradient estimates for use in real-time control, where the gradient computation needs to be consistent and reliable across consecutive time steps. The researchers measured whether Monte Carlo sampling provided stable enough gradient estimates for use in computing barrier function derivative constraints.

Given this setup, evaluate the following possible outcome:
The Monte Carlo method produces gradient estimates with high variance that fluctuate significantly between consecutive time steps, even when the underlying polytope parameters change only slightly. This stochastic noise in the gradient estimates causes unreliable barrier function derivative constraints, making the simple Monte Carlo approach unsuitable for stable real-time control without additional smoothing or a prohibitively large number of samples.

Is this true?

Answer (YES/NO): YES